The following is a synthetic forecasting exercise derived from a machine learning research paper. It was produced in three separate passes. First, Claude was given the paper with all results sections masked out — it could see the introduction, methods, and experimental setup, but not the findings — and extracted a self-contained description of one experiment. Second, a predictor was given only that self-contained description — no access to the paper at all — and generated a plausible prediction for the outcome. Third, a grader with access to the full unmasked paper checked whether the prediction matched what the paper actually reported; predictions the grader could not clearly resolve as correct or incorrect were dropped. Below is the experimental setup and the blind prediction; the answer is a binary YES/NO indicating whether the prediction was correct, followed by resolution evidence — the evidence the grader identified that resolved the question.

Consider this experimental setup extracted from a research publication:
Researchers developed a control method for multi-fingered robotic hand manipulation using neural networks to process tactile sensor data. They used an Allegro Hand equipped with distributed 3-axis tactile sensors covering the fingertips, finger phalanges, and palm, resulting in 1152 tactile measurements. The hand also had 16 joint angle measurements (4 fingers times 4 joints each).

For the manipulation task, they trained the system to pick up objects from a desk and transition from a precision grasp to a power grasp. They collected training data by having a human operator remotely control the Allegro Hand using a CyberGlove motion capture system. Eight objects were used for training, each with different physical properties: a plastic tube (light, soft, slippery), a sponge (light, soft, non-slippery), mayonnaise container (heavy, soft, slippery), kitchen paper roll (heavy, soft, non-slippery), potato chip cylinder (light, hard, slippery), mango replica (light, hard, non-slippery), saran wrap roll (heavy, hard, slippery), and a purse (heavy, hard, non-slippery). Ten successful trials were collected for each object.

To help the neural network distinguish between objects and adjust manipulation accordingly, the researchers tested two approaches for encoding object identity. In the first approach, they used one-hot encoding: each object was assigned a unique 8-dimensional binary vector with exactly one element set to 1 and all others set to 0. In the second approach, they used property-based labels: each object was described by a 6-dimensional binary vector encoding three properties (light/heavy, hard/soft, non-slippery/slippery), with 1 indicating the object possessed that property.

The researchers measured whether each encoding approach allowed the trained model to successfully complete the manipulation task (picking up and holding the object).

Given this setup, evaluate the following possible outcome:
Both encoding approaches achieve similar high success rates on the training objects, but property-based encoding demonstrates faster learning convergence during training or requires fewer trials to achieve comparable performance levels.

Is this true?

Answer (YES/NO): NO